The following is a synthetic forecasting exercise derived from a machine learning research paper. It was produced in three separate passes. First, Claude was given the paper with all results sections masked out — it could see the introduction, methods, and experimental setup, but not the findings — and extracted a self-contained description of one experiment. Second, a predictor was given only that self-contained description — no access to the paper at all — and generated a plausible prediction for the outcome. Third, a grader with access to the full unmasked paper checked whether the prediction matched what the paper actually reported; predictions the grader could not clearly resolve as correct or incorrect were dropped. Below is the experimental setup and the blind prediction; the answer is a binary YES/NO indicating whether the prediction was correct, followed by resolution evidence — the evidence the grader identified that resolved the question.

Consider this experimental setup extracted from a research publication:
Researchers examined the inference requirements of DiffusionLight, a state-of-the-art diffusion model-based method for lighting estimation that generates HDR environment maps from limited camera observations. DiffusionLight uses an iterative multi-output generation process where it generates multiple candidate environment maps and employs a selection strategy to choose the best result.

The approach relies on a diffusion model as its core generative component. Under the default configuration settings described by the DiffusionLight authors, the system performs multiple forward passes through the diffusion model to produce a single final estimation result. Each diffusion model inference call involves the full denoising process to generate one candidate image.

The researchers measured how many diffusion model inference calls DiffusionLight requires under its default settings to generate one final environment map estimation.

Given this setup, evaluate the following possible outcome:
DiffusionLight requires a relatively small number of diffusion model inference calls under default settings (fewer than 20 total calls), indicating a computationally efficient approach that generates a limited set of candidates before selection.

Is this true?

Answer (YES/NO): NO